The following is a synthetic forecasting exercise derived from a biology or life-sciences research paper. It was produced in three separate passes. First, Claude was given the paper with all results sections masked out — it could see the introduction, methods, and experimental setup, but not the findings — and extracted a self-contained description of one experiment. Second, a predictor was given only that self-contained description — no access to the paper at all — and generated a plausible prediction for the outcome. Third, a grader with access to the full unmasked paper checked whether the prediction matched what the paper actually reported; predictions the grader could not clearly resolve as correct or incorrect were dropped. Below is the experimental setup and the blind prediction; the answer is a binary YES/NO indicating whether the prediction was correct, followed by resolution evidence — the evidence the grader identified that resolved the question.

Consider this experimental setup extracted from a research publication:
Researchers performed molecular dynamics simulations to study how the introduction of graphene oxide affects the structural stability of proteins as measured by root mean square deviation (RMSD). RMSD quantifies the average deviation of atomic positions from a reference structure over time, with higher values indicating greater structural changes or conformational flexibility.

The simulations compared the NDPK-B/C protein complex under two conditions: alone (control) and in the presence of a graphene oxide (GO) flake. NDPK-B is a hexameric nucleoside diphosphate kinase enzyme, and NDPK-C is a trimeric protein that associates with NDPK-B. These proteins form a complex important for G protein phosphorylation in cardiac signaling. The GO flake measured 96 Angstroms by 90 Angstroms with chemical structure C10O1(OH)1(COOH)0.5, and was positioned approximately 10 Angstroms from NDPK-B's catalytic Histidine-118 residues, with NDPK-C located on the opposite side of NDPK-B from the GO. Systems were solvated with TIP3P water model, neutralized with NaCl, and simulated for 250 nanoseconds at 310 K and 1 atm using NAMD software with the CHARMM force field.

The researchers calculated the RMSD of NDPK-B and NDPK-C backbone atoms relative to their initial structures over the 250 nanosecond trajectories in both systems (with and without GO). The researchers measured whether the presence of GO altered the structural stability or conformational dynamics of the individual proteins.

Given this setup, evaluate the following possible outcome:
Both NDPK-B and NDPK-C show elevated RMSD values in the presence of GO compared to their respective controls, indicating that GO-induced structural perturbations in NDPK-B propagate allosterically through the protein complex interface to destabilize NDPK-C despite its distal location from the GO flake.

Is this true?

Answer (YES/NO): NO